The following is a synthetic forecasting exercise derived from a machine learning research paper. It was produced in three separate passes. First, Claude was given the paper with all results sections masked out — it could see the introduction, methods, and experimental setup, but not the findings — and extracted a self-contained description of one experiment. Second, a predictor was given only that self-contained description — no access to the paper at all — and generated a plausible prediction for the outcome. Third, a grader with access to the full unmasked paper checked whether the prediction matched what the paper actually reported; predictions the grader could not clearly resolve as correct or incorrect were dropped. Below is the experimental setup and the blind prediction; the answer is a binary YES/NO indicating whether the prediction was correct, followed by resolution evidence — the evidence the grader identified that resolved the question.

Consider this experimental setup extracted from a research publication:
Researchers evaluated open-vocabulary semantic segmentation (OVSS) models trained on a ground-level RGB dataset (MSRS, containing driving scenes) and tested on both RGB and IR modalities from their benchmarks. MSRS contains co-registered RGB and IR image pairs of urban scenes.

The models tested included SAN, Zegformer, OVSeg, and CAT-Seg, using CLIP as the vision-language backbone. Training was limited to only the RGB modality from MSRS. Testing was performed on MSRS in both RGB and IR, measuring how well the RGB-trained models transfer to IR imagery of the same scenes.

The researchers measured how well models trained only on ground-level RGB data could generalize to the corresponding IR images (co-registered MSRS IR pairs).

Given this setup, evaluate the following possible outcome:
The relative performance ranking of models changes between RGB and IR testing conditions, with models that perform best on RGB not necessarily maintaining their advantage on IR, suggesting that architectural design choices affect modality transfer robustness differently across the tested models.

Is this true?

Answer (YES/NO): YES